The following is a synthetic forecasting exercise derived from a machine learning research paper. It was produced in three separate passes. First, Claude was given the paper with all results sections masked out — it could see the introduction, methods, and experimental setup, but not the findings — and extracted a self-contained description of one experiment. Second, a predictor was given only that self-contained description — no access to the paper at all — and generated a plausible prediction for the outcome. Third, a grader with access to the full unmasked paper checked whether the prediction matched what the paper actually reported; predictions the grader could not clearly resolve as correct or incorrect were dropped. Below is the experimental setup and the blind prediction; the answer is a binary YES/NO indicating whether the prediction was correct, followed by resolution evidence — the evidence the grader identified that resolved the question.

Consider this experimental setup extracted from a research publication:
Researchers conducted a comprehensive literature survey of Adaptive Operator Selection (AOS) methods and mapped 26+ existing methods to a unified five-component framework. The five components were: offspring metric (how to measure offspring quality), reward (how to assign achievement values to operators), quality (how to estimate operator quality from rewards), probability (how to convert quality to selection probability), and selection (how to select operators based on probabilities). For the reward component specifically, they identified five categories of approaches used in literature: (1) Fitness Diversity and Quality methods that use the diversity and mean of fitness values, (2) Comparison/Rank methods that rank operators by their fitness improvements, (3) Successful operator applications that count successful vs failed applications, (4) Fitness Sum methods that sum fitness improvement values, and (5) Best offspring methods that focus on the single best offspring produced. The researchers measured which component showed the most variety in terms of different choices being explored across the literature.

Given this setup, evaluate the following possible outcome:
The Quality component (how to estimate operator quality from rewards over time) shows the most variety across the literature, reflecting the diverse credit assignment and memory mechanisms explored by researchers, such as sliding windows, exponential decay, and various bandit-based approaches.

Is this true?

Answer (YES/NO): NO